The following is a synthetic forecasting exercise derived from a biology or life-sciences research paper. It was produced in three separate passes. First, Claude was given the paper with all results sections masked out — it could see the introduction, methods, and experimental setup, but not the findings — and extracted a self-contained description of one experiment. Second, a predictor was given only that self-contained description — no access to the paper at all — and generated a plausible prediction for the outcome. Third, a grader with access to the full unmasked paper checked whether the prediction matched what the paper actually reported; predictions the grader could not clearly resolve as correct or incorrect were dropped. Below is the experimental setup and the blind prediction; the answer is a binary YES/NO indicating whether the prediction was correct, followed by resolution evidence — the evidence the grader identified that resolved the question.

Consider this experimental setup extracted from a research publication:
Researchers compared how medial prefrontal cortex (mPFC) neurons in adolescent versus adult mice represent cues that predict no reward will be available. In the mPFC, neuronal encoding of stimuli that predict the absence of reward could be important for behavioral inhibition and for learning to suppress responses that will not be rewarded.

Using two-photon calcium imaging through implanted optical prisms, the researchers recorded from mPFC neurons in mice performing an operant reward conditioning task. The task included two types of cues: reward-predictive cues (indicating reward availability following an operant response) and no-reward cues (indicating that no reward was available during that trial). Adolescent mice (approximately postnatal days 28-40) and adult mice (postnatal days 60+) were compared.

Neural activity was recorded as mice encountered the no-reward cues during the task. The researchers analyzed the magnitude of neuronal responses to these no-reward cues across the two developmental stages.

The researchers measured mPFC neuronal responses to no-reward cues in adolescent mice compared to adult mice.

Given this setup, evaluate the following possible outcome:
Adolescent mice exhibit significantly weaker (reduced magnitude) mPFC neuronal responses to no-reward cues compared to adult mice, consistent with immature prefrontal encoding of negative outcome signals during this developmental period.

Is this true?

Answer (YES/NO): YES